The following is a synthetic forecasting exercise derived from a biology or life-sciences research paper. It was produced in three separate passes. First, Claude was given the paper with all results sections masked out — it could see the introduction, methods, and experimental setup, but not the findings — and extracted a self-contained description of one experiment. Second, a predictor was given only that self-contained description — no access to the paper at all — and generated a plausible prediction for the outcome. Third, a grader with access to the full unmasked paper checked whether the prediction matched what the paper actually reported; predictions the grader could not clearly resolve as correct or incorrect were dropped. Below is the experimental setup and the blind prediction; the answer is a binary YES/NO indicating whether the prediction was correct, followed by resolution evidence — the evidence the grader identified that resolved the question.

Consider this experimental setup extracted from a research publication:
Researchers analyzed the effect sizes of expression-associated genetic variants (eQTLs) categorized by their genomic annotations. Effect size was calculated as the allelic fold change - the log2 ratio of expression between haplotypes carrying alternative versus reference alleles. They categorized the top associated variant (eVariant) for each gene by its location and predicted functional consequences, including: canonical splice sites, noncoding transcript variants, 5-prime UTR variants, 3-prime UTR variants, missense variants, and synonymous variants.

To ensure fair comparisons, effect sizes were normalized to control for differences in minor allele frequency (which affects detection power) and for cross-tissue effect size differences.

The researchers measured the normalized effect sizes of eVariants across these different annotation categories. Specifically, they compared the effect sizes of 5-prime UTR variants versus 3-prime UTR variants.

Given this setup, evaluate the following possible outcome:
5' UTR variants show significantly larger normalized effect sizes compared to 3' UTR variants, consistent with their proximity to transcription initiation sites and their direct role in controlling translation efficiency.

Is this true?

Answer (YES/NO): YES